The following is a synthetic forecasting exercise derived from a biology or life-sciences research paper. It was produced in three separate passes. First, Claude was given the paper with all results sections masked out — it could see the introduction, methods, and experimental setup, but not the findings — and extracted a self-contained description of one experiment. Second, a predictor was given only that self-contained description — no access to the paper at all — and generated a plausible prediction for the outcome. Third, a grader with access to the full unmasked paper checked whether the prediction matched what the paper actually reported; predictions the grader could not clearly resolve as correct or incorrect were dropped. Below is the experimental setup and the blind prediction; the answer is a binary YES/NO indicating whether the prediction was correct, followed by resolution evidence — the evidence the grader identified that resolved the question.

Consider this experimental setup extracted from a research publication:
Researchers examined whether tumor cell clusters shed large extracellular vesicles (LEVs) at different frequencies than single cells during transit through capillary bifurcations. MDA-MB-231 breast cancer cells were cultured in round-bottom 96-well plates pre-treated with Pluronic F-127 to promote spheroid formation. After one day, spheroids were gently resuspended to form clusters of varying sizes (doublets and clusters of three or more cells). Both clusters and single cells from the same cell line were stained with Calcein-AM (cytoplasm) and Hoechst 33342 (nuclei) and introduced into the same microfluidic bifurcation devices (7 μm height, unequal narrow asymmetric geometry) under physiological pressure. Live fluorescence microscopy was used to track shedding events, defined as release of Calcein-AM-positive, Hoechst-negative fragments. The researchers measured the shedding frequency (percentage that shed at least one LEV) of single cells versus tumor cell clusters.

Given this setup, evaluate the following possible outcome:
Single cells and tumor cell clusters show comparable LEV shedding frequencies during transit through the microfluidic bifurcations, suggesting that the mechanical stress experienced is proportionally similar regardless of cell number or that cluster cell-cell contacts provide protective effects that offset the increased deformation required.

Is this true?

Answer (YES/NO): NO